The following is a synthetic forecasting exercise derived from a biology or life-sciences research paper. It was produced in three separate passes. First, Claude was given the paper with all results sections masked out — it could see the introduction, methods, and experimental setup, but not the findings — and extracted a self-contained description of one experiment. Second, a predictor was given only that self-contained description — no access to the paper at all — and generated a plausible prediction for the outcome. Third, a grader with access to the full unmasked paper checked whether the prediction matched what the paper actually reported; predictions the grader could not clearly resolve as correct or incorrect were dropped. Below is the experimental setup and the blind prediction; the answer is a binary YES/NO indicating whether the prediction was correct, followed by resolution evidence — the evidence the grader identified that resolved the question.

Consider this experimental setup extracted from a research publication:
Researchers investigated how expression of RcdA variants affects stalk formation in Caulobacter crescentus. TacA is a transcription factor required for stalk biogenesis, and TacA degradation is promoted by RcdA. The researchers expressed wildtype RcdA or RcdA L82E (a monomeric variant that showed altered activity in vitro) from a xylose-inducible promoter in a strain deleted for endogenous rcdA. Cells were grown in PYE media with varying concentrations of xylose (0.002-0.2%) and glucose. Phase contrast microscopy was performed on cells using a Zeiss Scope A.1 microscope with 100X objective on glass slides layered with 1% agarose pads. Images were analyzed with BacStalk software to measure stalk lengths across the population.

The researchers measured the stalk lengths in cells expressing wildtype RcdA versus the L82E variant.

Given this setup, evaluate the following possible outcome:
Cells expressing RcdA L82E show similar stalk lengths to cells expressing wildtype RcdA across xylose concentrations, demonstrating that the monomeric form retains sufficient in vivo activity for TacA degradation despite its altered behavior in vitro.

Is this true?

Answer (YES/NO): NO